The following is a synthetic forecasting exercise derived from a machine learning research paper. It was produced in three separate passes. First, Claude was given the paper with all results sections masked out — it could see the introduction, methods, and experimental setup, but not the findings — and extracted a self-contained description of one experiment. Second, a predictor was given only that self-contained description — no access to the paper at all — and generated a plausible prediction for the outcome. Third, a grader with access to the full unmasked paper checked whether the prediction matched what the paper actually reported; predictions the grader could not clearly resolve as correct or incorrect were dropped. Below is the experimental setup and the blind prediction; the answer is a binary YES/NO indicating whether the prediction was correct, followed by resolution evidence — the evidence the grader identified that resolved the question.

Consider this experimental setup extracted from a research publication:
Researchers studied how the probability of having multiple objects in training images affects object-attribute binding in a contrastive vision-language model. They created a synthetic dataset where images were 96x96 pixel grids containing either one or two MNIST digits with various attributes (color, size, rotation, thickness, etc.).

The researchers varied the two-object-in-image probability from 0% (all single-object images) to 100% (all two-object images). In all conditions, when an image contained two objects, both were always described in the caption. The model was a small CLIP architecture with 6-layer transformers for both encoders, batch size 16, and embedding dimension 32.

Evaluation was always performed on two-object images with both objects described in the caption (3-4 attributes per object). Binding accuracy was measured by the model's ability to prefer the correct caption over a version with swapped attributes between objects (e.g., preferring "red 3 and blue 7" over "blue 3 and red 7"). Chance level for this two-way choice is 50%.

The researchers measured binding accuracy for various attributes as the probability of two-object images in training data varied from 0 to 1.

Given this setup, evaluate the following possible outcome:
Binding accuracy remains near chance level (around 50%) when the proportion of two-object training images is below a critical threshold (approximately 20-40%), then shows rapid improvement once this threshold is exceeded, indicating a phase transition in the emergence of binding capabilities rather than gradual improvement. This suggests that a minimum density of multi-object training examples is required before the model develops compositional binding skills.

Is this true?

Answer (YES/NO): NO